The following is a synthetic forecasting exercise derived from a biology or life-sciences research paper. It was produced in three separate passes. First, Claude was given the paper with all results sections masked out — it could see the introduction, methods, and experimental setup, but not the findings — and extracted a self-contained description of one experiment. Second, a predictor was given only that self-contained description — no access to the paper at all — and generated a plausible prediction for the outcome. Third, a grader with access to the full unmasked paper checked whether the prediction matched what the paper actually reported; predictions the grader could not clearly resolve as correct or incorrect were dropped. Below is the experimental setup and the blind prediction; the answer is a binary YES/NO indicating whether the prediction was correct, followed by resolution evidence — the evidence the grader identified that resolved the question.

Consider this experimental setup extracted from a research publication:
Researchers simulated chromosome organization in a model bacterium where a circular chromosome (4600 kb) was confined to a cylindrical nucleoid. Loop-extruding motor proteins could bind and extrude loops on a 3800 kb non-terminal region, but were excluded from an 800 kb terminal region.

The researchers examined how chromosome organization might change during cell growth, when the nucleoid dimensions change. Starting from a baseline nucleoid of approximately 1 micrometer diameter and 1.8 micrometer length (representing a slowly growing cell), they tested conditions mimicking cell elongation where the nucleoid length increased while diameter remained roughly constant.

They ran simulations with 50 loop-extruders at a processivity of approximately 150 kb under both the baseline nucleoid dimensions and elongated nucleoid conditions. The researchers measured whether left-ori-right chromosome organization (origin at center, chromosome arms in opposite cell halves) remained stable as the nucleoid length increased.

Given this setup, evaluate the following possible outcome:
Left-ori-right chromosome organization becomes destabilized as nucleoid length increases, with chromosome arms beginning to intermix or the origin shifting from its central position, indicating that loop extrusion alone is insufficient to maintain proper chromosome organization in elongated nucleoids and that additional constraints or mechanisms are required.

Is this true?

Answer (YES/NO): NO